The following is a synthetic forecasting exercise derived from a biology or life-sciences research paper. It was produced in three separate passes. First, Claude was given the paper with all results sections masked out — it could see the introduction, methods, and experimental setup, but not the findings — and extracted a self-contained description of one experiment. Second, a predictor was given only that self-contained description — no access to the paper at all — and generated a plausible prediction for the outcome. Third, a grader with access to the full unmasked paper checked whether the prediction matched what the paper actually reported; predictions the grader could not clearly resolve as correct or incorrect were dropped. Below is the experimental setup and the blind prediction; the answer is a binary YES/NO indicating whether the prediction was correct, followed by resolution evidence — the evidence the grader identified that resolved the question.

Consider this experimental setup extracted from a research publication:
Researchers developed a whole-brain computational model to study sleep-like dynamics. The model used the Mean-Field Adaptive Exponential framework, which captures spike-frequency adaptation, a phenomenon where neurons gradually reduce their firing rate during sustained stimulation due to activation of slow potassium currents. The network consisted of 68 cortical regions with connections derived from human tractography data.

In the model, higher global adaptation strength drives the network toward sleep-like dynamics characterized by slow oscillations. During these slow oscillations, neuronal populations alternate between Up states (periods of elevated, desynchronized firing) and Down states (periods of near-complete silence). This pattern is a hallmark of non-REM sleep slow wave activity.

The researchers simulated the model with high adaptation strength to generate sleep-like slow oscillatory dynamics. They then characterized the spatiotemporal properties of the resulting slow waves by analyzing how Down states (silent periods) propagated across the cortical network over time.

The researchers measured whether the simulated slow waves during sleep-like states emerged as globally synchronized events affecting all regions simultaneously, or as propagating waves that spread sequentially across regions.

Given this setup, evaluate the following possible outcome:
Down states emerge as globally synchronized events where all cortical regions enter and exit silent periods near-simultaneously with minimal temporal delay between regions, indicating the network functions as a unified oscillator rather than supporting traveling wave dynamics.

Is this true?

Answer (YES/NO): NO